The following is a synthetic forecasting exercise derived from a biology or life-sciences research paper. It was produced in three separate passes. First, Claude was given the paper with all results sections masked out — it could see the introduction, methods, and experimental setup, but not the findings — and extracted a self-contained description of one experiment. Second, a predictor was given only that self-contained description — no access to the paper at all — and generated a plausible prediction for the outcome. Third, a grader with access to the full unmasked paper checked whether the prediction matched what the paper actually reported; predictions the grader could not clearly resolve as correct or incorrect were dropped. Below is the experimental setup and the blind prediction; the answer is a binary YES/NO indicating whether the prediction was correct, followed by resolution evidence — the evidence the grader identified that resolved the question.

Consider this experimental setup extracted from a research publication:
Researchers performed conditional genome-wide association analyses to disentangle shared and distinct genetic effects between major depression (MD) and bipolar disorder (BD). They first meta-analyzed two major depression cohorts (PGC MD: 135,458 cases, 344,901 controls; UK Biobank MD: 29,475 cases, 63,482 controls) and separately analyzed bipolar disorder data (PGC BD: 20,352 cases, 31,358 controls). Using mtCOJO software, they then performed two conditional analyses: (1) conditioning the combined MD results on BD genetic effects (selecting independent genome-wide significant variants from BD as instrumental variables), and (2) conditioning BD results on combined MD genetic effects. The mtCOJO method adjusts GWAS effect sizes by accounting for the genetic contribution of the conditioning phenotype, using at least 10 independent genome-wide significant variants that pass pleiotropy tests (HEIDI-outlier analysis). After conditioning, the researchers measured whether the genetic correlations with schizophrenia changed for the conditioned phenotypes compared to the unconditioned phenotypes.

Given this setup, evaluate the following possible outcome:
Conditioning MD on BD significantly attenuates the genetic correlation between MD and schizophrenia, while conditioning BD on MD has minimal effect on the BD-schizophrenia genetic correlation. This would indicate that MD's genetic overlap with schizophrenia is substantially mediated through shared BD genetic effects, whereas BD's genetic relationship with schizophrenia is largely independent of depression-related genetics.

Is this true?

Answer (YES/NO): YES